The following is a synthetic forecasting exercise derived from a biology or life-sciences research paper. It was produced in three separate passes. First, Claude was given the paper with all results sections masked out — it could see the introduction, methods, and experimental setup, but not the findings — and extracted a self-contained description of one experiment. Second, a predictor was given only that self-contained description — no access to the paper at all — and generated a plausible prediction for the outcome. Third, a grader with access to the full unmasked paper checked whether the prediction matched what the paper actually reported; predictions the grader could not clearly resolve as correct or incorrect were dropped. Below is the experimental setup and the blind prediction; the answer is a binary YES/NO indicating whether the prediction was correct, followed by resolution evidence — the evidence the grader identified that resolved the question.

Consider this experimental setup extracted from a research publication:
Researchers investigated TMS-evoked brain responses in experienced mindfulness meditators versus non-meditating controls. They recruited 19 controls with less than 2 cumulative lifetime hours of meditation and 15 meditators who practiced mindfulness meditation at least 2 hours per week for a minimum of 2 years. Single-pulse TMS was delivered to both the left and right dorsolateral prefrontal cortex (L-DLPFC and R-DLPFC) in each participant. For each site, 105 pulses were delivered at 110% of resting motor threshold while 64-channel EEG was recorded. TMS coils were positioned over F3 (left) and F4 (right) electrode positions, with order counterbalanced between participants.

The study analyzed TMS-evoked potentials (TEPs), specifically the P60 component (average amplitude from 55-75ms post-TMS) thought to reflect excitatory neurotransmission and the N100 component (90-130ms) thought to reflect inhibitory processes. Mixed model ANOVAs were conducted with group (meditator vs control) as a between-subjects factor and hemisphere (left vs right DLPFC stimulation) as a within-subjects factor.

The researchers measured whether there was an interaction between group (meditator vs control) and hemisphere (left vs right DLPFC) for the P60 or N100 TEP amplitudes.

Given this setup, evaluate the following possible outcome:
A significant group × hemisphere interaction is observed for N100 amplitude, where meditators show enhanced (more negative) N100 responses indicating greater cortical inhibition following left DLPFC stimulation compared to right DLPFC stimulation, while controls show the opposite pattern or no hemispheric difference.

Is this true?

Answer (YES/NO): NO